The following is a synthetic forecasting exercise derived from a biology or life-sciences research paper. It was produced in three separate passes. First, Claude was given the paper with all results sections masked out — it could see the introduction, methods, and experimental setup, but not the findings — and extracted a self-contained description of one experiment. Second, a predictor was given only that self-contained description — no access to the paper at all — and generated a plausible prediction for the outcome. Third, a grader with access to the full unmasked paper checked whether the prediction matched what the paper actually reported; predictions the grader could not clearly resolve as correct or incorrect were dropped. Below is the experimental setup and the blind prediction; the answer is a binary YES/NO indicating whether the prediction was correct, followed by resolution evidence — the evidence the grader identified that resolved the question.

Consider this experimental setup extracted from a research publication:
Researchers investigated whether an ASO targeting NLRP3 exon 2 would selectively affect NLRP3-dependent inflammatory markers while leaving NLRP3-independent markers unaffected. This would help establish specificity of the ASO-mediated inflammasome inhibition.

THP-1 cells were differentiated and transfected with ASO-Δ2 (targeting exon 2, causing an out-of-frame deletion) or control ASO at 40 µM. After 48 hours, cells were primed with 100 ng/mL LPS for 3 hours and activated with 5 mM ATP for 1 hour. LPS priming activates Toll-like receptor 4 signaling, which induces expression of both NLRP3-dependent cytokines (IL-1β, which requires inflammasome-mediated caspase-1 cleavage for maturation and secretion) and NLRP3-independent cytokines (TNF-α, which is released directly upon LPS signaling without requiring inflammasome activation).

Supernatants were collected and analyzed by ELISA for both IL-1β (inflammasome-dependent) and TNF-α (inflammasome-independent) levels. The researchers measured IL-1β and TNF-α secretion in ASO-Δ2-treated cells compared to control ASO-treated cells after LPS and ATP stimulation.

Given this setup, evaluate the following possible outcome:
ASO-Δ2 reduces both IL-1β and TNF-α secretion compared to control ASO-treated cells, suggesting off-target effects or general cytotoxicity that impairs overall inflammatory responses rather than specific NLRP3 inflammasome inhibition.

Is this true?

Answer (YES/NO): NO